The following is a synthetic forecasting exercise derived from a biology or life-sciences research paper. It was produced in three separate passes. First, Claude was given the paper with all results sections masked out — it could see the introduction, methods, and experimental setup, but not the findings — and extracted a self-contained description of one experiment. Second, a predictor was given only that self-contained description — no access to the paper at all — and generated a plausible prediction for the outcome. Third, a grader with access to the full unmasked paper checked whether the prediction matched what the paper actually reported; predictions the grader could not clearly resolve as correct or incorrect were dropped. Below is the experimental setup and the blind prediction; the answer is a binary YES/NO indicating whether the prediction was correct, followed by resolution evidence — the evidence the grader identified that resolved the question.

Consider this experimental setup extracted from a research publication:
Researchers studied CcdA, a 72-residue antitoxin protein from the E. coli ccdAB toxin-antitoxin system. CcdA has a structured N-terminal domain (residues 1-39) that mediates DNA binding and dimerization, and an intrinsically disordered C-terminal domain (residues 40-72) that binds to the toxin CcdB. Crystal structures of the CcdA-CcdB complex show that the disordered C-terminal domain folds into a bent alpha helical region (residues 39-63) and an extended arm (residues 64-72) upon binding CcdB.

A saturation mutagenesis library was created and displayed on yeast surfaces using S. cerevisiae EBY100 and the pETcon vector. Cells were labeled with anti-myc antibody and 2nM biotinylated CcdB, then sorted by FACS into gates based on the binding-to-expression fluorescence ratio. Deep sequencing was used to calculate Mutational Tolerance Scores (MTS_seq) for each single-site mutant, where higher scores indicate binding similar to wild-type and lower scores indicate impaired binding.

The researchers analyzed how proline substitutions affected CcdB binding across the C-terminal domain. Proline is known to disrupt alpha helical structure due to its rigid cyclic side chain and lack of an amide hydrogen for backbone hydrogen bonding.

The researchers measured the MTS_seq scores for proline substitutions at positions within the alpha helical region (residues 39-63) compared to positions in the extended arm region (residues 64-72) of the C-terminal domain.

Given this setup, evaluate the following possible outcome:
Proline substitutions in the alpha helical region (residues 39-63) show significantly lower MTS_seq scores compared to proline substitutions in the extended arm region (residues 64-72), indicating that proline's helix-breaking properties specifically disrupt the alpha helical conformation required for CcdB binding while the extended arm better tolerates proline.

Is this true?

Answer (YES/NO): YES